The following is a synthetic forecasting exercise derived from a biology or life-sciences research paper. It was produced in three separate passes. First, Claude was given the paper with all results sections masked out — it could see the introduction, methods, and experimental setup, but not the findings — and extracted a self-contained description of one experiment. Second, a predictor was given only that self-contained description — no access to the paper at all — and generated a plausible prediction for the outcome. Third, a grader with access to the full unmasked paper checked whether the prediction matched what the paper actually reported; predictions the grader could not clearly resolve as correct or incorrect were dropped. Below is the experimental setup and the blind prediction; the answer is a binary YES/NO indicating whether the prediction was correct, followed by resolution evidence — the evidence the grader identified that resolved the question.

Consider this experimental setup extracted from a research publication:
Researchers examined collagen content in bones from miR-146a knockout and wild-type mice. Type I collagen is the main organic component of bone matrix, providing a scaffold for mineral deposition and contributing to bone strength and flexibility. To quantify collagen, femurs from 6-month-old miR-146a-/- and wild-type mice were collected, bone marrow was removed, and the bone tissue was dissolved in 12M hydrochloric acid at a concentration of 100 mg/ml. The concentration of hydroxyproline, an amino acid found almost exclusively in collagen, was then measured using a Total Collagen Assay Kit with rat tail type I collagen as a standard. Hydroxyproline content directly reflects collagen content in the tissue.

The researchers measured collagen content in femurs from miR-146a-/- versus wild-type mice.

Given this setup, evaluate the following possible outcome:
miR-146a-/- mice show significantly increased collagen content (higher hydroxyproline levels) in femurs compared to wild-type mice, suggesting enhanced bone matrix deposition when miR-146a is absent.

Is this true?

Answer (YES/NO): NO